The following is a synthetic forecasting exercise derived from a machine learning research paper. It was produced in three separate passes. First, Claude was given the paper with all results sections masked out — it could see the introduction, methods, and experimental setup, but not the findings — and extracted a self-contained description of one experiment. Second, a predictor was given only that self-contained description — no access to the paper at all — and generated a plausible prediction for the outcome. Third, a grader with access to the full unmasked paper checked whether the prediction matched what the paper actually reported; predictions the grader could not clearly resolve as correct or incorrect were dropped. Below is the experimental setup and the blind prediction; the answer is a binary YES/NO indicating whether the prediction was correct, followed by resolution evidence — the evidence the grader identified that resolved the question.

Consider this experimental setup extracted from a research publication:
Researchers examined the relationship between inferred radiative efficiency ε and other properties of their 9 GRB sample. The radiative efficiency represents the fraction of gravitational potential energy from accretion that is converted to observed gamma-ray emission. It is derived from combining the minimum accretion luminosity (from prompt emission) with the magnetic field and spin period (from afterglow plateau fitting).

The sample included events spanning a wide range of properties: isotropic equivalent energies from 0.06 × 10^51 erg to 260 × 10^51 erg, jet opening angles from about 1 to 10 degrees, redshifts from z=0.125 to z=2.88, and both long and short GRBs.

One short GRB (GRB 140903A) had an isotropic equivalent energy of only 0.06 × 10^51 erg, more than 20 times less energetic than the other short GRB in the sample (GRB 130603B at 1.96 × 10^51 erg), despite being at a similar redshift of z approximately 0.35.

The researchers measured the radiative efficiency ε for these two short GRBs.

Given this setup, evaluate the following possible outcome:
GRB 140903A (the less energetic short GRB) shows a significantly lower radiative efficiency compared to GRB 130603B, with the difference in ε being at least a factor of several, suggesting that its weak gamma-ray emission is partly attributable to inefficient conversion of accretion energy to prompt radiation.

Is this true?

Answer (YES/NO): NO